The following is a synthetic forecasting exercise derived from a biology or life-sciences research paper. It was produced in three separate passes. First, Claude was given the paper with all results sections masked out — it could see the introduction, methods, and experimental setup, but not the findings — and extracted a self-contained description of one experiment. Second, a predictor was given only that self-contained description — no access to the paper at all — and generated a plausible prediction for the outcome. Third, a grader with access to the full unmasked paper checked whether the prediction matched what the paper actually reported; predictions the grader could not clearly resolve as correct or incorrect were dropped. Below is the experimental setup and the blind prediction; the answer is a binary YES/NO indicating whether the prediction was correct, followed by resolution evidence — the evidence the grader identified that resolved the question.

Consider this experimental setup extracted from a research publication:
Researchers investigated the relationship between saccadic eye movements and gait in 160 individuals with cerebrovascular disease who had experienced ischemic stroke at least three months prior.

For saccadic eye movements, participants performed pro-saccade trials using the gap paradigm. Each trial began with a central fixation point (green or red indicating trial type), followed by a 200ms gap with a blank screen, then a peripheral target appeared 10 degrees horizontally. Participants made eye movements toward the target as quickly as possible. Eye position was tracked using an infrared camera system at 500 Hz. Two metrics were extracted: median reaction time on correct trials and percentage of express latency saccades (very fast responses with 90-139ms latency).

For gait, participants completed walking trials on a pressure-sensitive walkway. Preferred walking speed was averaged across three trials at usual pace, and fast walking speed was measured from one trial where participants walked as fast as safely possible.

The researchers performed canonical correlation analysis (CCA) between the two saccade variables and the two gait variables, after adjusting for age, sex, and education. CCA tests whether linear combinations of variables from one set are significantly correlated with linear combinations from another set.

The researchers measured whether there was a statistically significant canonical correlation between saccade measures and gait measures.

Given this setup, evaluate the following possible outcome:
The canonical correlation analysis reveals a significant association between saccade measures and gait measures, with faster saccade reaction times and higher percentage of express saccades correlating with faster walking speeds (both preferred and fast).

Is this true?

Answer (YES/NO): NO